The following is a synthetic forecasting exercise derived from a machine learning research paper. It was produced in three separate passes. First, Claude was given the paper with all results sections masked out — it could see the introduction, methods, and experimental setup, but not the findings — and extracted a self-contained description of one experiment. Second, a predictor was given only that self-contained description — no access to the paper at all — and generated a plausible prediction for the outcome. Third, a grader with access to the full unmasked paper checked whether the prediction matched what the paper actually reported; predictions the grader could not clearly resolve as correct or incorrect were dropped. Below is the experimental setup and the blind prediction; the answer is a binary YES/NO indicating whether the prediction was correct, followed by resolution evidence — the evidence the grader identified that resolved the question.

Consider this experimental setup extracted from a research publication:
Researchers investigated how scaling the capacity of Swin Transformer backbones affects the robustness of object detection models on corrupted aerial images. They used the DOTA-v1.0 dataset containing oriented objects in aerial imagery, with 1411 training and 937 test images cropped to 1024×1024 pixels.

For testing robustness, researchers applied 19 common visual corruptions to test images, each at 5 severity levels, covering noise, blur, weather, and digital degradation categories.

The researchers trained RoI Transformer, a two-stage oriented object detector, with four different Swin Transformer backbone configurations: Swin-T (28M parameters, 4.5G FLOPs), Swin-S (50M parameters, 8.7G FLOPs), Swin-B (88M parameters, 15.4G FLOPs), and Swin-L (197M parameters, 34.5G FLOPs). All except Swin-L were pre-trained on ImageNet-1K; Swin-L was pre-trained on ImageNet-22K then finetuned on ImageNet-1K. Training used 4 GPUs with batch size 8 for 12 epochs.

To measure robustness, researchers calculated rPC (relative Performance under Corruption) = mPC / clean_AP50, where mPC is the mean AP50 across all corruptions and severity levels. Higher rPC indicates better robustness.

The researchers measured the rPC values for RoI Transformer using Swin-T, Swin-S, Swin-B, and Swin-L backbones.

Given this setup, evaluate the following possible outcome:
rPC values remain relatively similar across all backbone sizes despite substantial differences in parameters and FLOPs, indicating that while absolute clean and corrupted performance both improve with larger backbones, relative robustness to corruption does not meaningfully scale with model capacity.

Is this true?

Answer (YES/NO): NO